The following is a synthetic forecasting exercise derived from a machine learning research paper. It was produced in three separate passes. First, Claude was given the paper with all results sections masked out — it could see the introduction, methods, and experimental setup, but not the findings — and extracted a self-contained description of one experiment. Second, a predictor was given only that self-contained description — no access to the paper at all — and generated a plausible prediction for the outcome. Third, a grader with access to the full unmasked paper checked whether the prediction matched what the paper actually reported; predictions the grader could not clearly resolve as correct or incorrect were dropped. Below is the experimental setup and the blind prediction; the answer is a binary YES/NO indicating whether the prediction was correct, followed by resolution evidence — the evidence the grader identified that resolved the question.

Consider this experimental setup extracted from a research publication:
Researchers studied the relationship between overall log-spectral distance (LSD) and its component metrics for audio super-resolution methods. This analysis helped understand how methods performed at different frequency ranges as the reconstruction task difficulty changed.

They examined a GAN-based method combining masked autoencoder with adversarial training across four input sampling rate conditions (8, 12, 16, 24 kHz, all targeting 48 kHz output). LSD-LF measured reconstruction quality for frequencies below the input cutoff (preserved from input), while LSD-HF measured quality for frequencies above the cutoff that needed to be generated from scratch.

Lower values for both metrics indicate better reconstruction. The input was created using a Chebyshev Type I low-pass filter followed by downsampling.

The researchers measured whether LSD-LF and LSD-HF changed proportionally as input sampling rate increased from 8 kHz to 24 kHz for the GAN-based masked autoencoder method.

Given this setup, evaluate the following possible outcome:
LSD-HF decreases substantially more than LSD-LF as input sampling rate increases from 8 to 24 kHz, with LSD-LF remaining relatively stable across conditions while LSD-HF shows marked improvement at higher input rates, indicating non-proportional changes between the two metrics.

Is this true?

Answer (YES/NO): YES